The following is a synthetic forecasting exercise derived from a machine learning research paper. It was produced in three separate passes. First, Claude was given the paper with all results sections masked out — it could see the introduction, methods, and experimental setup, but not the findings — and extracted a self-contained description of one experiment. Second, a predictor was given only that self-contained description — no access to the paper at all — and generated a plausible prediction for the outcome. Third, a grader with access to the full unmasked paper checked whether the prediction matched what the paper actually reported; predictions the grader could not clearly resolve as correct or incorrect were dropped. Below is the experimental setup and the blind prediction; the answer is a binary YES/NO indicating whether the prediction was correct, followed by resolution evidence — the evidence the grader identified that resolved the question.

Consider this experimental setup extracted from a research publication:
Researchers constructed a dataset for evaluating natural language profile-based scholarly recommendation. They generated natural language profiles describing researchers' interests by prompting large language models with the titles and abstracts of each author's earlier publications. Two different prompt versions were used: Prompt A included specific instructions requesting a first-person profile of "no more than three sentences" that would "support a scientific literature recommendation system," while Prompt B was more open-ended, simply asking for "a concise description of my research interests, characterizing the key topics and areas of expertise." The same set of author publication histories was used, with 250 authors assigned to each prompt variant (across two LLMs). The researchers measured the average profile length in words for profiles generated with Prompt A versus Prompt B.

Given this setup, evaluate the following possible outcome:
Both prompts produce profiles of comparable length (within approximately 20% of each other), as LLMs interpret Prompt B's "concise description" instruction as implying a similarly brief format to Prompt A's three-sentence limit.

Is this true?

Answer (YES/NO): NO